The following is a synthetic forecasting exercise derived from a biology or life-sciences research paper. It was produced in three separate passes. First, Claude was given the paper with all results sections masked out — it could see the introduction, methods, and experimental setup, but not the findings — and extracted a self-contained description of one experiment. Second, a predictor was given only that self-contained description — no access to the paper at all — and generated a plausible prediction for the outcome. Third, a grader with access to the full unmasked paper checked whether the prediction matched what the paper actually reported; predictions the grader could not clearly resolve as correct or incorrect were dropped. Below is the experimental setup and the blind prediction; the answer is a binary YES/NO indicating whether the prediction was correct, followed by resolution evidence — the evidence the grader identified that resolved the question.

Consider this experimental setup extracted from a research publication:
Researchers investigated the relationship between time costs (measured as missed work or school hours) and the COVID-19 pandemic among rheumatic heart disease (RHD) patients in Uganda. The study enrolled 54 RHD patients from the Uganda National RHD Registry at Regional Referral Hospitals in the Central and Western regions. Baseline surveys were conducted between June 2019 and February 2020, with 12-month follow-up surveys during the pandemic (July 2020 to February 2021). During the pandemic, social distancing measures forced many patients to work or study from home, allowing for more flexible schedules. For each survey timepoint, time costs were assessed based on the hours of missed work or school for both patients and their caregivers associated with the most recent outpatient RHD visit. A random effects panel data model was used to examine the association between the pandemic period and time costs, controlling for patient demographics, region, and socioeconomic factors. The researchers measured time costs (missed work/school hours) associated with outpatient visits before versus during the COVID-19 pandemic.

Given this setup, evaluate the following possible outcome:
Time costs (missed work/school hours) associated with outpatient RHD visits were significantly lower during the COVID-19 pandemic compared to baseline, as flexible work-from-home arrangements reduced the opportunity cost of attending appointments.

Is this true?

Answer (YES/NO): NO